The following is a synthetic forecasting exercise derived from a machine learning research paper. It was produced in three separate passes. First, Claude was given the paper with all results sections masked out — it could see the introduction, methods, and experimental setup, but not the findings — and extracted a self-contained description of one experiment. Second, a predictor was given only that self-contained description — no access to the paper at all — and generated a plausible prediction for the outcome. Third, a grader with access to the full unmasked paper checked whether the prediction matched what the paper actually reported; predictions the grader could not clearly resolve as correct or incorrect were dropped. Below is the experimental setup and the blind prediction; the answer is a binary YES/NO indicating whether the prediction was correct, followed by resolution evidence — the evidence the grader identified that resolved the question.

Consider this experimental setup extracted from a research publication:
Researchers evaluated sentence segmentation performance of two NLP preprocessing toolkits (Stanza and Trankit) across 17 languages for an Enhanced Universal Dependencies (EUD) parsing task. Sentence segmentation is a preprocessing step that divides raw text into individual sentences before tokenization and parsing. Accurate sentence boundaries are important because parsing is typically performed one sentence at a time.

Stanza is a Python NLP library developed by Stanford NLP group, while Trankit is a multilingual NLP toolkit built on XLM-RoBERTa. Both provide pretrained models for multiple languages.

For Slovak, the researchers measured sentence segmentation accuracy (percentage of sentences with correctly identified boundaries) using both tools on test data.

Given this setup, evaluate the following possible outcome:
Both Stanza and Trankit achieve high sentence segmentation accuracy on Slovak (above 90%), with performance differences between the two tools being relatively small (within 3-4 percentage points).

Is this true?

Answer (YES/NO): NO